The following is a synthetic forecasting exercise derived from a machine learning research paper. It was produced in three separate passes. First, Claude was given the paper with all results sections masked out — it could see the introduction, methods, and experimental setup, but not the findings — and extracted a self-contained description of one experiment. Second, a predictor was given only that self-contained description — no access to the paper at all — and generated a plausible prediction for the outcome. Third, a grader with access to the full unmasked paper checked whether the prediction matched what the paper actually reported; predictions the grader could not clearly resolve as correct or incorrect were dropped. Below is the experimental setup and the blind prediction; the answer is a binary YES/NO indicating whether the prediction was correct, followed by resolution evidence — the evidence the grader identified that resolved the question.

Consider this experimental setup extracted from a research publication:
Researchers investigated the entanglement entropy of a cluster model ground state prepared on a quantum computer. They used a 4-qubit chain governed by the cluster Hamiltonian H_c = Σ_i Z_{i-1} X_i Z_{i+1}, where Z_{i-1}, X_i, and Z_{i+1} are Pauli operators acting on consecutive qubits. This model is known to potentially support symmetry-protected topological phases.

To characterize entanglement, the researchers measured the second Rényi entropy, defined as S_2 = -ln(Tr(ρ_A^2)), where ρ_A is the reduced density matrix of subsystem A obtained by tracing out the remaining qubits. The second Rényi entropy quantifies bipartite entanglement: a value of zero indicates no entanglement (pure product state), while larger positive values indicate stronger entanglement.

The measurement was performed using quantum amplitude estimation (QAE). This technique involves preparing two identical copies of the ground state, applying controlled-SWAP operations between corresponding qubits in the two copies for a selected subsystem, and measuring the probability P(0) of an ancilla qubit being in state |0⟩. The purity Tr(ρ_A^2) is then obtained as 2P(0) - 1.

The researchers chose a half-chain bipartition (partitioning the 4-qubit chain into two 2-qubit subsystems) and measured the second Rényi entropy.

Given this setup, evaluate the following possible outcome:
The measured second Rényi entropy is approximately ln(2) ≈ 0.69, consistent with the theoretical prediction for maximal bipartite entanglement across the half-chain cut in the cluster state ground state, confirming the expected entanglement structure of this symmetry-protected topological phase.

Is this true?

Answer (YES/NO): YES